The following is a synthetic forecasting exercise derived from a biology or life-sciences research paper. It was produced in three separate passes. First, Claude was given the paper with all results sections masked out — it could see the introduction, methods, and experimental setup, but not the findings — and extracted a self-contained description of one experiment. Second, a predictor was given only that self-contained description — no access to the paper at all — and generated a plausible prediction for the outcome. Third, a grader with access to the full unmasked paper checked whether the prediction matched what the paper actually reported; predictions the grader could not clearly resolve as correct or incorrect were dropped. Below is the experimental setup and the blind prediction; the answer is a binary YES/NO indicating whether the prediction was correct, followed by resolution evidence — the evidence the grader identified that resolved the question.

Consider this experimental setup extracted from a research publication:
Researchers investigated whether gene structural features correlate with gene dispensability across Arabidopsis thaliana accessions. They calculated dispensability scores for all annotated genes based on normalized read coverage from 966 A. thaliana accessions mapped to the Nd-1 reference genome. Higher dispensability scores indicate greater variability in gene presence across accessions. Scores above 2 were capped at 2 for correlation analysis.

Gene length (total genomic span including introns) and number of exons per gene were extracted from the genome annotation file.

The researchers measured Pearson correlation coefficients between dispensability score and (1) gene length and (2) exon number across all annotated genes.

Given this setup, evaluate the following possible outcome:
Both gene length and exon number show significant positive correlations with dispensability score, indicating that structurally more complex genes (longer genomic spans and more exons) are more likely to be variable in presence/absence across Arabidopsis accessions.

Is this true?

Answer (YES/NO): NO